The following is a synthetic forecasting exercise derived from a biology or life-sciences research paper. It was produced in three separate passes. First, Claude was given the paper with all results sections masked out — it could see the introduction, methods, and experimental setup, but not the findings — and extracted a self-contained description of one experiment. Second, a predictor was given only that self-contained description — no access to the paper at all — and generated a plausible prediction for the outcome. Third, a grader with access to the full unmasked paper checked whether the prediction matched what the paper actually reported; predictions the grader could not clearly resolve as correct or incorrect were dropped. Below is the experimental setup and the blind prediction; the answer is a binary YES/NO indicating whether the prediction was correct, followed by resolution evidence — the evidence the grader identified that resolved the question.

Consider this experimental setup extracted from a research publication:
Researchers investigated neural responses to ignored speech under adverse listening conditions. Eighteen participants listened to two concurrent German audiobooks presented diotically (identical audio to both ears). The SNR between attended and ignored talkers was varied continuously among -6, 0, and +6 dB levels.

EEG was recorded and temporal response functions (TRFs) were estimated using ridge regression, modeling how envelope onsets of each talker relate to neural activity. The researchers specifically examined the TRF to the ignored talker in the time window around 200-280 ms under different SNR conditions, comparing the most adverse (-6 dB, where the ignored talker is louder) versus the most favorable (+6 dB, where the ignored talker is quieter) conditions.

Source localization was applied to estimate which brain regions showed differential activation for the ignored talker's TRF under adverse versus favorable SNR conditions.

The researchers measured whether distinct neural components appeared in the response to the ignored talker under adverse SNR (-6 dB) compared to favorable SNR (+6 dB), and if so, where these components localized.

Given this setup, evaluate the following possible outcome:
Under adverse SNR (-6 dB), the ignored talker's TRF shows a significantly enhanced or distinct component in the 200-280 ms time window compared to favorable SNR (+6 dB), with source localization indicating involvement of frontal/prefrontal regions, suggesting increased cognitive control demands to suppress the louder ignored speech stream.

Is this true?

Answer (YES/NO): NO